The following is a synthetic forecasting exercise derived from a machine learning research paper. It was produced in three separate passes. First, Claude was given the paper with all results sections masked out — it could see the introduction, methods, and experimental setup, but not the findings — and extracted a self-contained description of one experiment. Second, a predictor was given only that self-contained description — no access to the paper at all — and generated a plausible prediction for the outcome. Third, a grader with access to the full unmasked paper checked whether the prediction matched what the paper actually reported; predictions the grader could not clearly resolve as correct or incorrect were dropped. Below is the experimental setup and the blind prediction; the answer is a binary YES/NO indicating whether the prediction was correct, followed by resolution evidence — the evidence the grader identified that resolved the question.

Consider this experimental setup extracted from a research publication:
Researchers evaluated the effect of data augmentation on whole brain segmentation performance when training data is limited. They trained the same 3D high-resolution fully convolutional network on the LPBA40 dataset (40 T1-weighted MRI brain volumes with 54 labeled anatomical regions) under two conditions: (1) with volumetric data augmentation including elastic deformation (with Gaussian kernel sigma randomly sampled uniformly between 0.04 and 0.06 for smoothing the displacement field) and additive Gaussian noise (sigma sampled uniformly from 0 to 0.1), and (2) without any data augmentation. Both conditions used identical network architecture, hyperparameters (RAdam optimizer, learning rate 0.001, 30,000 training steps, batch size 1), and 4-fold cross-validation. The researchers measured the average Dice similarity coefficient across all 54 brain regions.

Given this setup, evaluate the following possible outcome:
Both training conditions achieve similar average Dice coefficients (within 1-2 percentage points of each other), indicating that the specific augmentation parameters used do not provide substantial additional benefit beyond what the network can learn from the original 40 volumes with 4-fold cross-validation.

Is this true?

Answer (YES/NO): NO